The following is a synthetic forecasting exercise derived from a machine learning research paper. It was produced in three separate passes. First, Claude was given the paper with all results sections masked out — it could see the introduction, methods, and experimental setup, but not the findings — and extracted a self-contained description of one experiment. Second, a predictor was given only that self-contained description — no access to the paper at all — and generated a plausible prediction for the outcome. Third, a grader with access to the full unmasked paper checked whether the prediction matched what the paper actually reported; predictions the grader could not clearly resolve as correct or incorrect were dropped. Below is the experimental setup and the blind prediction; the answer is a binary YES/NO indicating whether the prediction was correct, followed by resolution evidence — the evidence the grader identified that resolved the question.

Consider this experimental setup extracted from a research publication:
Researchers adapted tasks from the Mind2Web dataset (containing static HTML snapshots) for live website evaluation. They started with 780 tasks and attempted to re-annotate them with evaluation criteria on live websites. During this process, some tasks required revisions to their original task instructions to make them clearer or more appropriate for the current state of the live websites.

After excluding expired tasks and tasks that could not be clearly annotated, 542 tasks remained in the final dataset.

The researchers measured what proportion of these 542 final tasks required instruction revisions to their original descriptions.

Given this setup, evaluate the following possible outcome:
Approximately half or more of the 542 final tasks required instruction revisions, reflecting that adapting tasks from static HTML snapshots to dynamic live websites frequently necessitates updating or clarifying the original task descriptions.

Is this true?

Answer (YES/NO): NO